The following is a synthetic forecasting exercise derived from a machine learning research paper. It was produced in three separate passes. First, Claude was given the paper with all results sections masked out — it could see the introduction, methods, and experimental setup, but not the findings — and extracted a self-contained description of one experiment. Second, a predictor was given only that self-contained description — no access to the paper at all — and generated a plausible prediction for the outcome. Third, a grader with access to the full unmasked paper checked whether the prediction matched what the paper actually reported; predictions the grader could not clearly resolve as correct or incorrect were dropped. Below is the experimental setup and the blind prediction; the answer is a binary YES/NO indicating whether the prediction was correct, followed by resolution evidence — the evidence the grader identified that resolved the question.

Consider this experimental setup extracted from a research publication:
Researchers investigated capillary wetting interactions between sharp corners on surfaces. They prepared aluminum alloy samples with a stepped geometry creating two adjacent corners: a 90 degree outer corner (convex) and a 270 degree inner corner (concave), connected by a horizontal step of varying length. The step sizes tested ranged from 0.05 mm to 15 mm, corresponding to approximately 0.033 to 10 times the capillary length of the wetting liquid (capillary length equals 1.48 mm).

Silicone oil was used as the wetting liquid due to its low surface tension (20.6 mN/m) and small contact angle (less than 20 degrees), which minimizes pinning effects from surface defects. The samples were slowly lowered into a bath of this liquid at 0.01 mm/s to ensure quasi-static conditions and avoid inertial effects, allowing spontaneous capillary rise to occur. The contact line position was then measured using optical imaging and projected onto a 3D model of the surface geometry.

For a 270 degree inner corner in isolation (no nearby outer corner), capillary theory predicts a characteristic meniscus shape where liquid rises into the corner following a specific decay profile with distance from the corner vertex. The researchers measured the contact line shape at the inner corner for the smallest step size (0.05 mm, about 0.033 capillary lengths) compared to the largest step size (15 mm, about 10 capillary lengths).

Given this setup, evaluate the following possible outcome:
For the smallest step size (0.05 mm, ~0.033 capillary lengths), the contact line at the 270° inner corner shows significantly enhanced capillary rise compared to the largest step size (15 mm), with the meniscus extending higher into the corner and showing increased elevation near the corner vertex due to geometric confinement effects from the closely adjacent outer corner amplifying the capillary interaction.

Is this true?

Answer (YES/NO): NO